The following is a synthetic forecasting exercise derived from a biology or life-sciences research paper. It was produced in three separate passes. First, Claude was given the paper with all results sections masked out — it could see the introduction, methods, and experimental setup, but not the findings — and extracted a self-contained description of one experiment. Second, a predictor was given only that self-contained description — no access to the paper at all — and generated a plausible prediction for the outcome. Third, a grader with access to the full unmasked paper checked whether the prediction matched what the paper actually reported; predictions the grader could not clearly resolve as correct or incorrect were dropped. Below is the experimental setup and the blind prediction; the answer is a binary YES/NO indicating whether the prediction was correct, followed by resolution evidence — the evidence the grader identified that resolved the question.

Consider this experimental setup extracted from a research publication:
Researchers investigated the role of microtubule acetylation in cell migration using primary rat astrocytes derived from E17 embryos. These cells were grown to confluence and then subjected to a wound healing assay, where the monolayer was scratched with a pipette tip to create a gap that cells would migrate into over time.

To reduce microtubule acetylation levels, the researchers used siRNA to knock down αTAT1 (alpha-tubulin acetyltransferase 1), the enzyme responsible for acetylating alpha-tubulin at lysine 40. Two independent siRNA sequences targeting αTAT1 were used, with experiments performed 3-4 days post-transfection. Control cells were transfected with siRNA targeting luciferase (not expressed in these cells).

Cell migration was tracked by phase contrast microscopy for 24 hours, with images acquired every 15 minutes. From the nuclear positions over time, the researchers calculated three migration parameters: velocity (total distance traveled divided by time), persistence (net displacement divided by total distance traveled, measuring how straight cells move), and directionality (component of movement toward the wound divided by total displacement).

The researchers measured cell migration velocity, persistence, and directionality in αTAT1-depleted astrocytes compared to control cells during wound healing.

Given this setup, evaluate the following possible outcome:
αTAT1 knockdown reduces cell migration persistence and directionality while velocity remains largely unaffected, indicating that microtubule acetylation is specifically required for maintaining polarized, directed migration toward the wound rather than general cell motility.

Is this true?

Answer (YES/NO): NO